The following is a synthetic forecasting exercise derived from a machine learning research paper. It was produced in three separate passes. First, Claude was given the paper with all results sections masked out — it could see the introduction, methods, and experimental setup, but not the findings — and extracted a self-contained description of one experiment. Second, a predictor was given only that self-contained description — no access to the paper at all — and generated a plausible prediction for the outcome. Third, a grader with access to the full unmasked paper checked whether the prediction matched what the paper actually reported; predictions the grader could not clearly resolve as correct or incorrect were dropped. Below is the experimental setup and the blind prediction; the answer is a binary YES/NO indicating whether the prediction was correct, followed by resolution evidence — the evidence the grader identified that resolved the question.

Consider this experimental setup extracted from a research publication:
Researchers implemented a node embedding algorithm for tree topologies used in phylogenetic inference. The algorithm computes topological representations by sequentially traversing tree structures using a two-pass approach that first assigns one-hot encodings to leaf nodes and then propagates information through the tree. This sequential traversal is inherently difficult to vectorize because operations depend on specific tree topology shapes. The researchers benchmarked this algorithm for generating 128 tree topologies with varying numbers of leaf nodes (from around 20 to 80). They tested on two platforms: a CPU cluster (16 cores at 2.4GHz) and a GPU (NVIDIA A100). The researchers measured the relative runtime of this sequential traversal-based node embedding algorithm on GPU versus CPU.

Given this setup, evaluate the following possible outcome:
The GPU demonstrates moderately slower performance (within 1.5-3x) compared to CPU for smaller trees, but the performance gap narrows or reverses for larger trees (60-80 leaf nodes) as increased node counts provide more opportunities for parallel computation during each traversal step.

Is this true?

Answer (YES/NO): NO